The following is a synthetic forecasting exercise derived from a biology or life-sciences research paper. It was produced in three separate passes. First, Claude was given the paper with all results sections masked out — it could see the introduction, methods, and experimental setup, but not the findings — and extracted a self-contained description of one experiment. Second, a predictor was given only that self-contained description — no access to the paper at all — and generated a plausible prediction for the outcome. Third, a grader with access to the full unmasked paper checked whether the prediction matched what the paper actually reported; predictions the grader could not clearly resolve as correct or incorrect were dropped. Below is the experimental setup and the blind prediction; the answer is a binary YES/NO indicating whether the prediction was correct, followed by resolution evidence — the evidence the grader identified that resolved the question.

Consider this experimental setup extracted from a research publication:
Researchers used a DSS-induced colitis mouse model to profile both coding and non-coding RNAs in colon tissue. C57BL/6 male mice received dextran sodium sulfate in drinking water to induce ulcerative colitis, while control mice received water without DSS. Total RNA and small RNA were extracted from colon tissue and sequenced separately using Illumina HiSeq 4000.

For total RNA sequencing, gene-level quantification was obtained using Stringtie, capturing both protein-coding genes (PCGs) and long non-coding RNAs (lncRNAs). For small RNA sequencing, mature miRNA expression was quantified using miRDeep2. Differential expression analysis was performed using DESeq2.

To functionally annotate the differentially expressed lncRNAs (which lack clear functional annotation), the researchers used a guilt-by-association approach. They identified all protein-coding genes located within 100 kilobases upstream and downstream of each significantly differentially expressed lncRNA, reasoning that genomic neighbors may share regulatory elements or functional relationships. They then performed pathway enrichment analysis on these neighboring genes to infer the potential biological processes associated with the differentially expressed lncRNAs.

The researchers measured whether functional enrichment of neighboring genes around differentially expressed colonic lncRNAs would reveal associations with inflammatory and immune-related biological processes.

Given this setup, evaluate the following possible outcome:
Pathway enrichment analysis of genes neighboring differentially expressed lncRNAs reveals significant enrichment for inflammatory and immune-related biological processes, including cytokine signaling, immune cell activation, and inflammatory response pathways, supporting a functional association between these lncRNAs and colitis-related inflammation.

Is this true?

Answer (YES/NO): NO